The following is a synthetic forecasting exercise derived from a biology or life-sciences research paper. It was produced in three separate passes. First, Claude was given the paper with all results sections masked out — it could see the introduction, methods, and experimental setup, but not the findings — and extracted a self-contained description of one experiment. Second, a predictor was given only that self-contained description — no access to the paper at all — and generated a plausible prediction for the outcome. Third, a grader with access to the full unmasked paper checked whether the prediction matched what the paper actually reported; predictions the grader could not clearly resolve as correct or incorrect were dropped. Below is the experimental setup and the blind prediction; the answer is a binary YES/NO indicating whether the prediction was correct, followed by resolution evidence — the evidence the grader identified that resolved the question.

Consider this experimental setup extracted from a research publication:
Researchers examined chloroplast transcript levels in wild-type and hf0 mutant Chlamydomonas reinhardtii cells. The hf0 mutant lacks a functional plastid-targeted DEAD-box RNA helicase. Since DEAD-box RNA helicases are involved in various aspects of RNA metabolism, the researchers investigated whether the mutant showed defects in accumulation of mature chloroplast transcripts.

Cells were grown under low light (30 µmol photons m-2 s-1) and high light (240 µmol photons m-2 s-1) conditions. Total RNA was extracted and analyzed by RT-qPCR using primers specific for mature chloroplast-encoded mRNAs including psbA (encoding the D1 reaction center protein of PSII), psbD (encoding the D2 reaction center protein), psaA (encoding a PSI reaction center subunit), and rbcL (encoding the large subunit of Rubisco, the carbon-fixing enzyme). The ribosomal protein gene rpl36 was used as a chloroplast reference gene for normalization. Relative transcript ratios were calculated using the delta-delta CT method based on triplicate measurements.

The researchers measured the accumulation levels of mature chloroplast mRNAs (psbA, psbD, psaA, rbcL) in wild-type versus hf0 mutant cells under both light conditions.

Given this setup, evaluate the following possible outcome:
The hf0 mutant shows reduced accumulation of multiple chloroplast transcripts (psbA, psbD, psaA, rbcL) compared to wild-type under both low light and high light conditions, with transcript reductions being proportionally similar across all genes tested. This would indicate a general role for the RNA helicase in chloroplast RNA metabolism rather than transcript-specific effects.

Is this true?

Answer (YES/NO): NO